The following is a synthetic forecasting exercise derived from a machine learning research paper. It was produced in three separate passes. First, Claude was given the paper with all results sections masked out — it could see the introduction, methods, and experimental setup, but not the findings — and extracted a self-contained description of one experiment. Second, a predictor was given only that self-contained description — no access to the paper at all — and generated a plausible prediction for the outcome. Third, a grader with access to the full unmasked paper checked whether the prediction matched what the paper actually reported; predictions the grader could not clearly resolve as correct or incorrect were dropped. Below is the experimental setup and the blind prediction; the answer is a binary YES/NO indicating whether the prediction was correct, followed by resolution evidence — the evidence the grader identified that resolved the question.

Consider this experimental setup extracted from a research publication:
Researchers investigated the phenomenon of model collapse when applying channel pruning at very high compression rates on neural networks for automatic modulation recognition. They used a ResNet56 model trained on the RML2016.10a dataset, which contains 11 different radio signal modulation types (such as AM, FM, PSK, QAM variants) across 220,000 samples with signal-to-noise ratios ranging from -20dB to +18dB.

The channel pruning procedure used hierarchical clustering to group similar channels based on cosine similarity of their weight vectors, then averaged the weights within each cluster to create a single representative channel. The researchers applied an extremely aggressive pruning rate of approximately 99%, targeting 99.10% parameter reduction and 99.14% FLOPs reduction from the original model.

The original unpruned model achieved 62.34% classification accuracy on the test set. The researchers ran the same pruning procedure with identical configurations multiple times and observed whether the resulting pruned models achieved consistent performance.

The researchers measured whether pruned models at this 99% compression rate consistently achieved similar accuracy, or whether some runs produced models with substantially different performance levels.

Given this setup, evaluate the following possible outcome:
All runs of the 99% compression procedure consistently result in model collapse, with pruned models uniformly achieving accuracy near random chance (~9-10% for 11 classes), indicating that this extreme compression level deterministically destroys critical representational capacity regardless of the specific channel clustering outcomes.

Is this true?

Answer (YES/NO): NO